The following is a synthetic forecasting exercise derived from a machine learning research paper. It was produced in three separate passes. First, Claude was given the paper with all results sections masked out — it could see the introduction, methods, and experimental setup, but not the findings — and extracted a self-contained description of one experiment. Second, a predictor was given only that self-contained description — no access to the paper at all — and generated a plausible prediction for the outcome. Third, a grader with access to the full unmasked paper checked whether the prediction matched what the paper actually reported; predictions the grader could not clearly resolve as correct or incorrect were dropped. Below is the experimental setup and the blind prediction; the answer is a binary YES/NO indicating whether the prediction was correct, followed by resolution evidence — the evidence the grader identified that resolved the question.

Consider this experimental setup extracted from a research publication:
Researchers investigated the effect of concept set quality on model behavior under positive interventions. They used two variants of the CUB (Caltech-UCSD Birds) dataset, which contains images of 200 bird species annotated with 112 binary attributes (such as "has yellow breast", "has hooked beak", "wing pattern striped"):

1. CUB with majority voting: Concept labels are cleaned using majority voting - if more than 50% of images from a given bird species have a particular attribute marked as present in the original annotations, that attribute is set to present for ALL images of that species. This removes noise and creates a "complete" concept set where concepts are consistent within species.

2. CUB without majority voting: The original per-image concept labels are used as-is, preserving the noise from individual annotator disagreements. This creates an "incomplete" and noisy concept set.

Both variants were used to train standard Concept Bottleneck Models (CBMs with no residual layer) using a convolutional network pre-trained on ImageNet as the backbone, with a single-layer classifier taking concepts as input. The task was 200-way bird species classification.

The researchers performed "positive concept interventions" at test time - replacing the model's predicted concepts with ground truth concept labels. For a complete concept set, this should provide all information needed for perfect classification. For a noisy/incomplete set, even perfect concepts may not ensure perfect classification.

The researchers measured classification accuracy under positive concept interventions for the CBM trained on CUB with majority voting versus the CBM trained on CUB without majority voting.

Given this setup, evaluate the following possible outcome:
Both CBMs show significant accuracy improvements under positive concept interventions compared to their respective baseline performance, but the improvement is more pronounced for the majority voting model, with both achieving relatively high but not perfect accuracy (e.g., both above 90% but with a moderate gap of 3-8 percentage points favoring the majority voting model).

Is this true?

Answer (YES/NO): NO